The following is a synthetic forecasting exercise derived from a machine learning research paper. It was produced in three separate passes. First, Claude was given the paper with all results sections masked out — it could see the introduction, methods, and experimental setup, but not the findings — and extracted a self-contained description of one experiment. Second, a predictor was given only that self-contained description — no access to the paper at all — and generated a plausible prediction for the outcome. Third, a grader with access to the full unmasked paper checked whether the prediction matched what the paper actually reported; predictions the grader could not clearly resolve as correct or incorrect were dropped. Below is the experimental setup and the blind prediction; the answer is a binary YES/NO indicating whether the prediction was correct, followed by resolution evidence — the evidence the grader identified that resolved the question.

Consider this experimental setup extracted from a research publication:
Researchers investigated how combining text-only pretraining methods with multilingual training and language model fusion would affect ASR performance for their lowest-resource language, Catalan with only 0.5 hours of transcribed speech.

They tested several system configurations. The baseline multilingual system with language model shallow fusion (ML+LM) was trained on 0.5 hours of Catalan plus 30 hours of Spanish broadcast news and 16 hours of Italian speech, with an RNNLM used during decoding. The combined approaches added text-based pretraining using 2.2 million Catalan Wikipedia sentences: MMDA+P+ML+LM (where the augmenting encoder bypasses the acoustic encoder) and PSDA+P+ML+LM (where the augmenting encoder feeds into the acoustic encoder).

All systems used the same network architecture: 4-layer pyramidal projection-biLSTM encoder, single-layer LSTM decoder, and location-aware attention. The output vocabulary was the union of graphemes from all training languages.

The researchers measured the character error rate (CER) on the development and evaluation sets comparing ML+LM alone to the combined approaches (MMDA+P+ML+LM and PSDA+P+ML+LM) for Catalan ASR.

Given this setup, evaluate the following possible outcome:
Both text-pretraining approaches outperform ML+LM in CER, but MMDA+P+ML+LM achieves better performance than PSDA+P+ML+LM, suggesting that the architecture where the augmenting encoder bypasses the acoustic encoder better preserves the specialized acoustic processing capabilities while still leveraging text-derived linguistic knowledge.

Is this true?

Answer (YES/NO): NO